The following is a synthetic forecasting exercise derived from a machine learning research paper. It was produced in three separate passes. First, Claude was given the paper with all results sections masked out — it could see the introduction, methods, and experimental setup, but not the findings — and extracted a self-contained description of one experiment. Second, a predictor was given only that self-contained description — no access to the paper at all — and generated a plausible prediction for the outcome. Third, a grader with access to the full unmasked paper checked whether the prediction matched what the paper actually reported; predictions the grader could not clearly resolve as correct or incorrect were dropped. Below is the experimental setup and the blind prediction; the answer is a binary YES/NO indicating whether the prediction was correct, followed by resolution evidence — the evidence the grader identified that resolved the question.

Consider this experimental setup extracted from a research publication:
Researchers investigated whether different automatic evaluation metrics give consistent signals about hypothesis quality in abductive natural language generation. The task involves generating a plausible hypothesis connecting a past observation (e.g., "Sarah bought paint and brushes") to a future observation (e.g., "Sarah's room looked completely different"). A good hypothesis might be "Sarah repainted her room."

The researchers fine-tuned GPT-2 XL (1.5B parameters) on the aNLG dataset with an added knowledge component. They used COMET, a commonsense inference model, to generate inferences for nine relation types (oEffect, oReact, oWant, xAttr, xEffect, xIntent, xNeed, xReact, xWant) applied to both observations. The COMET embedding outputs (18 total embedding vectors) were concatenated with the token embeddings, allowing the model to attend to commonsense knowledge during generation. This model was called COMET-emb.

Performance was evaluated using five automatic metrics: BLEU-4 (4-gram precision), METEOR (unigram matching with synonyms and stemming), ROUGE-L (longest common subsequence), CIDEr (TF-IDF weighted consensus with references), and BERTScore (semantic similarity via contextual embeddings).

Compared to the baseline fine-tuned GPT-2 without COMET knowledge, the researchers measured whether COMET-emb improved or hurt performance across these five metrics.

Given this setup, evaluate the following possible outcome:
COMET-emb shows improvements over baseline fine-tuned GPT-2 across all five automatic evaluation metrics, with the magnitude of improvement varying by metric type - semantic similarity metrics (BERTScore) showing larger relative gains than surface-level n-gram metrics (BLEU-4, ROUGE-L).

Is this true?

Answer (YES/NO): NO